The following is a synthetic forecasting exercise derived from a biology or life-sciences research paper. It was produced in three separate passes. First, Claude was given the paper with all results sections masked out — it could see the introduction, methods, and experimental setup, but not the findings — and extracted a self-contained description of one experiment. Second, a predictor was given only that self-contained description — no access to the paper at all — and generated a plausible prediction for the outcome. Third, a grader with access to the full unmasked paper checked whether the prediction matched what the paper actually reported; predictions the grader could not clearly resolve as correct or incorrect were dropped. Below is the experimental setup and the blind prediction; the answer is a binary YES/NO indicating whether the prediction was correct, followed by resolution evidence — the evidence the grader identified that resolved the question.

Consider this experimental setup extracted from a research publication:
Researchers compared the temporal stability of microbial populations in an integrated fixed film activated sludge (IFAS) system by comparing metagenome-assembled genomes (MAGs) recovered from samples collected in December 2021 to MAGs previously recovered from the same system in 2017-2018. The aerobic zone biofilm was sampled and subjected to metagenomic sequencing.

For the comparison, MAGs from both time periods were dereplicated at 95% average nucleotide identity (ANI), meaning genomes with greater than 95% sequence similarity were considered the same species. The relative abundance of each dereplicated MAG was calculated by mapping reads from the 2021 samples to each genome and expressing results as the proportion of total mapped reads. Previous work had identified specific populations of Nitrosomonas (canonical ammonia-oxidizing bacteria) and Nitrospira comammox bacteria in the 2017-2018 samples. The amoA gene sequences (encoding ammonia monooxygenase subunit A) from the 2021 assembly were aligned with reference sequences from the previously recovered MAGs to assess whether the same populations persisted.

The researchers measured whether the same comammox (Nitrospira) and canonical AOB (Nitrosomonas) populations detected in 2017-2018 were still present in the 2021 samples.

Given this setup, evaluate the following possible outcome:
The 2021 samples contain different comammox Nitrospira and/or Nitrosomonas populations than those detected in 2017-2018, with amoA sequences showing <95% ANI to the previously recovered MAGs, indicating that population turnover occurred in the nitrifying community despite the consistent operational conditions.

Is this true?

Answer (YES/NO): NO